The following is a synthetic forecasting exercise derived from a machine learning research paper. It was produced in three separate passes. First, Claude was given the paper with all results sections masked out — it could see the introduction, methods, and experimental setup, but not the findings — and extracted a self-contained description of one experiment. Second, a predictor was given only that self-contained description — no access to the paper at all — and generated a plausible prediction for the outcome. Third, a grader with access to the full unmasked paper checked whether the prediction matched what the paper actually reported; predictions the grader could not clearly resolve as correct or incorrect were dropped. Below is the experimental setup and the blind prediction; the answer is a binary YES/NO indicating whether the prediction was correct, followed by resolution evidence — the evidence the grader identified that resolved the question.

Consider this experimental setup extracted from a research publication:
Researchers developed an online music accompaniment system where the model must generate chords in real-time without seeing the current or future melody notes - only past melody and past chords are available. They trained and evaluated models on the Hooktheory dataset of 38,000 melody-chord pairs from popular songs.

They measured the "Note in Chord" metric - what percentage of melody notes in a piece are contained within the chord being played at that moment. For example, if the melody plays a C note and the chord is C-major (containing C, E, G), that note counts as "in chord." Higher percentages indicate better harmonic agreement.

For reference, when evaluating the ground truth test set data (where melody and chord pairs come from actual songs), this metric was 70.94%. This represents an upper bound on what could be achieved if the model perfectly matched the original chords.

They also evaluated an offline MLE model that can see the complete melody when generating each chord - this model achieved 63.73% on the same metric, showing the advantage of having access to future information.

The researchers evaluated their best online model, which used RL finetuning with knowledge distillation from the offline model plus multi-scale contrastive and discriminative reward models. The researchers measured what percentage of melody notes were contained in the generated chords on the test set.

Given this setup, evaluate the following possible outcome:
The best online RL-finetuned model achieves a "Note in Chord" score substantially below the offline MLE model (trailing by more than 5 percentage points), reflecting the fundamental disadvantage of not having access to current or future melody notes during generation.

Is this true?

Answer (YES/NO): YES